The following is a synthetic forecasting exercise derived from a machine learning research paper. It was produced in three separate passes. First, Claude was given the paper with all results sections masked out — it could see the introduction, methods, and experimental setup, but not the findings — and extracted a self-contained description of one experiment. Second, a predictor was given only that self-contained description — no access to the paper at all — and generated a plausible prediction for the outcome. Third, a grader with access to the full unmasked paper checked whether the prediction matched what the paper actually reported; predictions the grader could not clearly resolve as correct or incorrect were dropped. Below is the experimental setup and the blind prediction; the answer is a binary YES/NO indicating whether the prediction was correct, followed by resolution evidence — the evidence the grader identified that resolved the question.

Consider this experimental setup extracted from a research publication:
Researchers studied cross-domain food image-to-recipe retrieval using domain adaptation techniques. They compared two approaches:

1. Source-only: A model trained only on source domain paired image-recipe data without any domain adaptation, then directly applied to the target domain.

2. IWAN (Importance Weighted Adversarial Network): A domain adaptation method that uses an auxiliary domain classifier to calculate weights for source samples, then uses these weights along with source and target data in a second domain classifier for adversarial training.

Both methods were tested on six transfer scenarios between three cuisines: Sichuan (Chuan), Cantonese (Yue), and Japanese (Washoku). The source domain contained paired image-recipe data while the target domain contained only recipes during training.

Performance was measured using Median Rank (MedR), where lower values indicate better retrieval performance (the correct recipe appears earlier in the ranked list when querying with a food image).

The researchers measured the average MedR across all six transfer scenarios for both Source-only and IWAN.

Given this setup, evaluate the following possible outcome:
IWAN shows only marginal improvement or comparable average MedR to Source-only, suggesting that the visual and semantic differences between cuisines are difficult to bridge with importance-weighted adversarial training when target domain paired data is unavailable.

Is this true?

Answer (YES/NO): YES